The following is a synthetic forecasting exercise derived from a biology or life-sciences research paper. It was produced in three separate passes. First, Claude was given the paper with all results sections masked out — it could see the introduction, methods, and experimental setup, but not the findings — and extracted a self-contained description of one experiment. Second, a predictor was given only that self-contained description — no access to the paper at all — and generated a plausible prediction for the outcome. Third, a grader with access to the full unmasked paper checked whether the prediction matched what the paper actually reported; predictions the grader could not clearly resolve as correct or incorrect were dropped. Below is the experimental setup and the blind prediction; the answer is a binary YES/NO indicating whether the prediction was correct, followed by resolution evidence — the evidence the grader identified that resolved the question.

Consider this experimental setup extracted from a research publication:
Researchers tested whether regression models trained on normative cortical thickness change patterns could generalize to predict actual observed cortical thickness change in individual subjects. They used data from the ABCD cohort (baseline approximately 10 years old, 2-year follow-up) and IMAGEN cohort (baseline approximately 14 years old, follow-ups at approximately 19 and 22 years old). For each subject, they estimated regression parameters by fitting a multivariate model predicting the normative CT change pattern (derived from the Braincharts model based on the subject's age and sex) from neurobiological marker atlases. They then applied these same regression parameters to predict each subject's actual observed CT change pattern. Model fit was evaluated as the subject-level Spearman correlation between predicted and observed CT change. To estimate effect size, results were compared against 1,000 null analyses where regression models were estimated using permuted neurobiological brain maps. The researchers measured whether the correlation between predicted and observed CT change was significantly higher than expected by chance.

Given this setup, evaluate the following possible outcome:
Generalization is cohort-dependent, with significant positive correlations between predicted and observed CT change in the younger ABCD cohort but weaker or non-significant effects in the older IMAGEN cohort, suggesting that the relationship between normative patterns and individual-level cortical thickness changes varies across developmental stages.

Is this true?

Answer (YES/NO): NO